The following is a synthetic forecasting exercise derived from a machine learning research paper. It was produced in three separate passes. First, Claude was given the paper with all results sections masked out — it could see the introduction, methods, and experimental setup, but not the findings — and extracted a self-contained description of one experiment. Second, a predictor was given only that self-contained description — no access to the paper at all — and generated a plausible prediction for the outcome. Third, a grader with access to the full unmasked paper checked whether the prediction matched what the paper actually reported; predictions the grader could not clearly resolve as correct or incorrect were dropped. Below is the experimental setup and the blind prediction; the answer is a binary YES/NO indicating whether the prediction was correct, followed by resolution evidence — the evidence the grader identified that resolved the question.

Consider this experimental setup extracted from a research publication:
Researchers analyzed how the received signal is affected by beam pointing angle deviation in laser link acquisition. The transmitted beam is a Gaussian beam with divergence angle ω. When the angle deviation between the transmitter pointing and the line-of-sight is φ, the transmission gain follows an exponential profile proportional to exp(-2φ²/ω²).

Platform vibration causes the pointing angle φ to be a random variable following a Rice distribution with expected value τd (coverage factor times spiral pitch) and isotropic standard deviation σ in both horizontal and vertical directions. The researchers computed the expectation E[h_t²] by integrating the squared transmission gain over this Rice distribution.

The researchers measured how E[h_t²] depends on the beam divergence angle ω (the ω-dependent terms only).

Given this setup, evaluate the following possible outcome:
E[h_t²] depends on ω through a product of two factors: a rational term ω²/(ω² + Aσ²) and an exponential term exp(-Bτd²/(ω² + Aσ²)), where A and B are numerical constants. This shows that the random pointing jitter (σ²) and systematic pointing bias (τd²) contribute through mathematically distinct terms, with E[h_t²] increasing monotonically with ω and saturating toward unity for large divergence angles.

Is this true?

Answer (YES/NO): NO